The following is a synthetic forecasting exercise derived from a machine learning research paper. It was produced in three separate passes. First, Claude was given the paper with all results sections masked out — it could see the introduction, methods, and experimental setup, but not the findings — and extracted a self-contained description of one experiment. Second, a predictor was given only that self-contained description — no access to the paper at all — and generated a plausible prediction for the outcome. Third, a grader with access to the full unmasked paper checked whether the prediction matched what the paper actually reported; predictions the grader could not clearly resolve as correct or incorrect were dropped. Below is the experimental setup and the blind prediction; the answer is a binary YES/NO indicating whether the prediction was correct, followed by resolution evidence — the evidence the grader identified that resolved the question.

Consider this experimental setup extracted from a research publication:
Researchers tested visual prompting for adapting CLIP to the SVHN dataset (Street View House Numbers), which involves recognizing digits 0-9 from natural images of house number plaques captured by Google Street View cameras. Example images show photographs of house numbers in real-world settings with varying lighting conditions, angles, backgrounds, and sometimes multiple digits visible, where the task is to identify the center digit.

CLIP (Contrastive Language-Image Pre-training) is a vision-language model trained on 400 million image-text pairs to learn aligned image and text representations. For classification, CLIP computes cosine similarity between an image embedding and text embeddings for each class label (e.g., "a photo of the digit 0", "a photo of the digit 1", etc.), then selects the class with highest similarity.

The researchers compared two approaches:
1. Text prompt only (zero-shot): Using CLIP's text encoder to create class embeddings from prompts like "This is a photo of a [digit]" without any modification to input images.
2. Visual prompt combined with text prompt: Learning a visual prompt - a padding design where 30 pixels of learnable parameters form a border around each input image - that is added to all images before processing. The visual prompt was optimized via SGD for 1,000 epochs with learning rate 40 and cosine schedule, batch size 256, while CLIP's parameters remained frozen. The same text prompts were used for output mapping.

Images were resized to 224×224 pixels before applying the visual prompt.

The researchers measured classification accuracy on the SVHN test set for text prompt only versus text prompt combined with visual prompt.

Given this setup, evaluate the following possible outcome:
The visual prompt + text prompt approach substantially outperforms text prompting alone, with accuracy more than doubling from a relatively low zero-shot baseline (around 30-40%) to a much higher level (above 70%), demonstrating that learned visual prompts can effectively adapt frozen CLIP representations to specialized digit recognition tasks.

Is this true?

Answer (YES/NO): NO